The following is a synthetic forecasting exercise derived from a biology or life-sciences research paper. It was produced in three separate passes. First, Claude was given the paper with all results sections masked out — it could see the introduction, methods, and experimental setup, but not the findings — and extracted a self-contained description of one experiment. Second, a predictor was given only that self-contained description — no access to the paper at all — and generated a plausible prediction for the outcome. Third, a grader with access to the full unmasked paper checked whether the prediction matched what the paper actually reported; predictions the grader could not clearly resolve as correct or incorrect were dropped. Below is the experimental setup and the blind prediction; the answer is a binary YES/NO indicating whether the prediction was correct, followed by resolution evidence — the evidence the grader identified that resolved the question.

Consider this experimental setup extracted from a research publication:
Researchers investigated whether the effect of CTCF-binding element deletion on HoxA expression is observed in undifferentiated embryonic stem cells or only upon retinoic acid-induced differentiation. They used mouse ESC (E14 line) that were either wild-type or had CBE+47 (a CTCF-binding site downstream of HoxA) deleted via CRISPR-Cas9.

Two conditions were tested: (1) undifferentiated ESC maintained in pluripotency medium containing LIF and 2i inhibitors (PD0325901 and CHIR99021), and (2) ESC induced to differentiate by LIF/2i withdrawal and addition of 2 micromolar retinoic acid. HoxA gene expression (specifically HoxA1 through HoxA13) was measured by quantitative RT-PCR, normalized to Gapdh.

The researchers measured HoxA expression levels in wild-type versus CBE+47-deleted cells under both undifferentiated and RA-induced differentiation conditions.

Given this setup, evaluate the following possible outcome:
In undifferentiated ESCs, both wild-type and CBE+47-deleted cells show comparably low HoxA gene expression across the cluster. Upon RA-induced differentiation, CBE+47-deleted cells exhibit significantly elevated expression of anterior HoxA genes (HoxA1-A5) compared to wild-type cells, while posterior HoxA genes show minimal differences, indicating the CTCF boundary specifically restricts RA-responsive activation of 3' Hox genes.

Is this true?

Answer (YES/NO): NO